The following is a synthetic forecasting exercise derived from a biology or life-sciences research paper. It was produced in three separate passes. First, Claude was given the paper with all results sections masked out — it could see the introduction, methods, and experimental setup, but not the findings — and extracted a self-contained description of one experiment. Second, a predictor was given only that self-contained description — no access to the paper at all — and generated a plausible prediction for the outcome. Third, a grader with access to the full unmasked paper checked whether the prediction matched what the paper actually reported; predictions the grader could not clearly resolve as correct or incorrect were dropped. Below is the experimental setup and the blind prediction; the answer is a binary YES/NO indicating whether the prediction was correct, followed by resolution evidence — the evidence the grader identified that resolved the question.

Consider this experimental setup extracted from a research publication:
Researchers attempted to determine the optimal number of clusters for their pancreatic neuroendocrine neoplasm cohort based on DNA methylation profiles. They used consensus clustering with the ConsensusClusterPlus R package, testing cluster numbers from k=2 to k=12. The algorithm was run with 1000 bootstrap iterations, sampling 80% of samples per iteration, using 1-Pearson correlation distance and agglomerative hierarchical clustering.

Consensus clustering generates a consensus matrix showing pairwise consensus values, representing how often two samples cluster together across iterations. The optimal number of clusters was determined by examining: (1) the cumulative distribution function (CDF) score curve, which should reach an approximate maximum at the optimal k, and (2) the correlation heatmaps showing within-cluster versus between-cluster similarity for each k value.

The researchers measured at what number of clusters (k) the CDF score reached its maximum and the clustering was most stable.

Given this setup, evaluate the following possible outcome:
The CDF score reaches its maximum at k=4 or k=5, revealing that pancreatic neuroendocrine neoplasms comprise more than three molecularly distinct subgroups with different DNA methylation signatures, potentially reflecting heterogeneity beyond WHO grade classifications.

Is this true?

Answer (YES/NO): NO